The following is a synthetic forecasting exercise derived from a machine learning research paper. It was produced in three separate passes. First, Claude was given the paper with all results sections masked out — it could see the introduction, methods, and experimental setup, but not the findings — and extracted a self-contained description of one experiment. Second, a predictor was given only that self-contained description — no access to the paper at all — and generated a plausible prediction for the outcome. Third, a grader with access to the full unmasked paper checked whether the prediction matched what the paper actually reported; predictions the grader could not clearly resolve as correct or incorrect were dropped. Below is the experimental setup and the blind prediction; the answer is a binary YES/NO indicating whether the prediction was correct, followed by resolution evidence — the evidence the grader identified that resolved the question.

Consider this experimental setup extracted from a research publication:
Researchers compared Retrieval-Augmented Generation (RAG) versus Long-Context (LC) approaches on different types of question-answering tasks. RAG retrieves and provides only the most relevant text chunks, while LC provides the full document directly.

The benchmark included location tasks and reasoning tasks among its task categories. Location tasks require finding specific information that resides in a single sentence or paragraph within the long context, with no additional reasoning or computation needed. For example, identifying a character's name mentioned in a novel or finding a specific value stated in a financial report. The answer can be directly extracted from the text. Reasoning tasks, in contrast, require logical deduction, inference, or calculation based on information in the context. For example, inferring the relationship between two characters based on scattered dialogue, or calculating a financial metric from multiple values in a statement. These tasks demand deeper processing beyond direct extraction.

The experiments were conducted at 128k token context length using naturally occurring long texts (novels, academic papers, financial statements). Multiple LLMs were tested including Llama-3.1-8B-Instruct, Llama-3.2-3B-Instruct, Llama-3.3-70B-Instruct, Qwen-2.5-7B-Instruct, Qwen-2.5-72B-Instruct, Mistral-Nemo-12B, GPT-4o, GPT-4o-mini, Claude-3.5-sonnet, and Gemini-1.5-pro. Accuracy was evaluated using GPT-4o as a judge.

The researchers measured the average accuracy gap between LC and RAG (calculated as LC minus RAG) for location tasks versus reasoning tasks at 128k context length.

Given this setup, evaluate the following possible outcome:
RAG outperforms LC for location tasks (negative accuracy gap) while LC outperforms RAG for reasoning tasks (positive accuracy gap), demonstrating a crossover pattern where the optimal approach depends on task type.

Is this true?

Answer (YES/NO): NO